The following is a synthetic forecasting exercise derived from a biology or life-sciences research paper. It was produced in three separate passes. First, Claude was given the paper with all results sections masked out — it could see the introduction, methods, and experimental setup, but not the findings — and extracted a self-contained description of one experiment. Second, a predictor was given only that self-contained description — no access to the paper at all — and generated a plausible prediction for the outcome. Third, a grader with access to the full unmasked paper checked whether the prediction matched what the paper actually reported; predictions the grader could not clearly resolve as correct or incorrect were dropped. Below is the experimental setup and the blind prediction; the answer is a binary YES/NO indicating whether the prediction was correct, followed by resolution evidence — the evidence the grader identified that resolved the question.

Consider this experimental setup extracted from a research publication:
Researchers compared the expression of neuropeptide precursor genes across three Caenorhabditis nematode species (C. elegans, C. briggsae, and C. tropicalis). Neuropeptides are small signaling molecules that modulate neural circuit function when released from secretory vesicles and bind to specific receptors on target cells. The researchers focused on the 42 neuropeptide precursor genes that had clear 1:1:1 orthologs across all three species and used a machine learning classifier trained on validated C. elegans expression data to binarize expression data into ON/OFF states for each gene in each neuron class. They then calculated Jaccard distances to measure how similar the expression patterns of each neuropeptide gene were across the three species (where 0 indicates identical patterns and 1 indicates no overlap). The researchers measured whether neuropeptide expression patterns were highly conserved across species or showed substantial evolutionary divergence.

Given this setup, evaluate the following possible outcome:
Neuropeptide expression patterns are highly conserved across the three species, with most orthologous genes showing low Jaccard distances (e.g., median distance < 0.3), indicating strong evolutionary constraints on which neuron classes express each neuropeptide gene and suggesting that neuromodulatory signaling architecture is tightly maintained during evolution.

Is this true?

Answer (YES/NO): NO